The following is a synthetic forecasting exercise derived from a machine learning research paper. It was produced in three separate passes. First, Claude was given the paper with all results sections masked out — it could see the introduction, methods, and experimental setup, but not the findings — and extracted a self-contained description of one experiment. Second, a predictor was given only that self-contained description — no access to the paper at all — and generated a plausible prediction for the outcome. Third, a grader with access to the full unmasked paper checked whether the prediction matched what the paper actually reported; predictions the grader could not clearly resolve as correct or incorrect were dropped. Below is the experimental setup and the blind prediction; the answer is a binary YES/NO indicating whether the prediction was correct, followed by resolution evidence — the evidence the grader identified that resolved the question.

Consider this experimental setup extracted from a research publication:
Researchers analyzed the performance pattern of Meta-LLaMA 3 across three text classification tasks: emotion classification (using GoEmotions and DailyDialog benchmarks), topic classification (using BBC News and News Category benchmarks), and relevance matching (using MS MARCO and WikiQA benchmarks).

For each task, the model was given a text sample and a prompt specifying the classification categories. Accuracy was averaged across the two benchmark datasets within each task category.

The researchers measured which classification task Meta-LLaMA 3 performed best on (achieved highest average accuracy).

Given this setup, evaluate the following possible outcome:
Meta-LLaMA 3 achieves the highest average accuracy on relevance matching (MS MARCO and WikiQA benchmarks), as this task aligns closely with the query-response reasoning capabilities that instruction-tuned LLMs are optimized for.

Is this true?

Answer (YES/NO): YES